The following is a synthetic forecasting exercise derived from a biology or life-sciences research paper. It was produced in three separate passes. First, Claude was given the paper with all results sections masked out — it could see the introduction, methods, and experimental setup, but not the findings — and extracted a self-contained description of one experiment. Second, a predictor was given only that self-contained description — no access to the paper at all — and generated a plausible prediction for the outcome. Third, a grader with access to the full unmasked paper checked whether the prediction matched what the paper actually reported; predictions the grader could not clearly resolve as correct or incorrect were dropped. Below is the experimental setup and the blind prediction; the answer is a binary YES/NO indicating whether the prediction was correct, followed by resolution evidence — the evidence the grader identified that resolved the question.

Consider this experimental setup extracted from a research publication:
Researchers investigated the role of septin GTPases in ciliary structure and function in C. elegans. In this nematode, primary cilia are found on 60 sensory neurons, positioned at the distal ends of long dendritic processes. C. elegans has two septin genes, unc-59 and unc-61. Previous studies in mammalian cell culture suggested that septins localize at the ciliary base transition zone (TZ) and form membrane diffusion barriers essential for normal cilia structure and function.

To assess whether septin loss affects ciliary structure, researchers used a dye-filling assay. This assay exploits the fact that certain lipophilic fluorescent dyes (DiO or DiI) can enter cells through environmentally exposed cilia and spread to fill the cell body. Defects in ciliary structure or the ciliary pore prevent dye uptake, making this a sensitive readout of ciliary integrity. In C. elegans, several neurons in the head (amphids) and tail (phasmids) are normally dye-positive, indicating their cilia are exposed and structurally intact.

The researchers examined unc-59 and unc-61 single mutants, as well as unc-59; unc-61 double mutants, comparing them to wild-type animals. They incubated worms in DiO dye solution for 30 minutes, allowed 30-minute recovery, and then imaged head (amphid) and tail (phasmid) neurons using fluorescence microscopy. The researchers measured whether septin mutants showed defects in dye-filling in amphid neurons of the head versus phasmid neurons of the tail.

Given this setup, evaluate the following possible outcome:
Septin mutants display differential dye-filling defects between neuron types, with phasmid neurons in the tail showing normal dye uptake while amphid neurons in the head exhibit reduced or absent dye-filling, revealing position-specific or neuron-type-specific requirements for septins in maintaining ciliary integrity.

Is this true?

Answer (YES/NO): NO